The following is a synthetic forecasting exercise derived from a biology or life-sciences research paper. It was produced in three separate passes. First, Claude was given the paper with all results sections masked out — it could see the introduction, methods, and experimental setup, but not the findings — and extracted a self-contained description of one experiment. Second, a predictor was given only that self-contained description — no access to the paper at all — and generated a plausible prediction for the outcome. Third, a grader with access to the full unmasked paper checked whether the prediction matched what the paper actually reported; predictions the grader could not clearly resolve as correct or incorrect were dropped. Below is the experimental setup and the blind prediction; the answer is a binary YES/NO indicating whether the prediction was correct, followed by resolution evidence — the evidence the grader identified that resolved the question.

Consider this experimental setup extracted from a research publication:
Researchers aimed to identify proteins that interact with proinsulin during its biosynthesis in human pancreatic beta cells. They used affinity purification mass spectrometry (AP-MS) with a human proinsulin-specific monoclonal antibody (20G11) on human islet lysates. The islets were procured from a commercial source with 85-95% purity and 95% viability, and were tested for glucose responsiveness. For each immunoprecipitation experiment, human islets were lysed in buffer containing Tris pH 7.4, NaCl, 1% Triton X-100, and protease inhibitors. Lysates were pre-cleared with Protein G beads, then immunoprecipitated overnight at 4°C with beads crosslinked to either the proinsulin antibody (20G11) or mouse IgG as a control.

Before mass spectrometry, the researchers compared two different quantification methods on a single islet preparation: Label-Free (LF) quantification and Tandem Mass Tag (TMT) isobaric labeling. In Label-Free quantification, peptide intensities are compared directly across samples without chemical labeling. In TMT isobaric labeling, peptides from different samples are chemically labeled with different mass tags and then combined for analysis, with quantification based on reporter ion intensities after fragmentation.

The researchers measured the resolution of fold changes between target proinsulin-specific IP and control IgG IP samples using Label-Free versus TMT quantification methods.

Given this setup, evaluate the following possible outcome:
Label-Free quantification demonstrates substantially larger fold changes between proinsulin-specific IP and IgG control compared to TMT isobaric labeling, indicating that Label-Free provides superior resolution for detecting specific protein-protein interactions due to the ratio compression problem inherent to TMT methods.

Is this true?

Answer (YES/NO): YES